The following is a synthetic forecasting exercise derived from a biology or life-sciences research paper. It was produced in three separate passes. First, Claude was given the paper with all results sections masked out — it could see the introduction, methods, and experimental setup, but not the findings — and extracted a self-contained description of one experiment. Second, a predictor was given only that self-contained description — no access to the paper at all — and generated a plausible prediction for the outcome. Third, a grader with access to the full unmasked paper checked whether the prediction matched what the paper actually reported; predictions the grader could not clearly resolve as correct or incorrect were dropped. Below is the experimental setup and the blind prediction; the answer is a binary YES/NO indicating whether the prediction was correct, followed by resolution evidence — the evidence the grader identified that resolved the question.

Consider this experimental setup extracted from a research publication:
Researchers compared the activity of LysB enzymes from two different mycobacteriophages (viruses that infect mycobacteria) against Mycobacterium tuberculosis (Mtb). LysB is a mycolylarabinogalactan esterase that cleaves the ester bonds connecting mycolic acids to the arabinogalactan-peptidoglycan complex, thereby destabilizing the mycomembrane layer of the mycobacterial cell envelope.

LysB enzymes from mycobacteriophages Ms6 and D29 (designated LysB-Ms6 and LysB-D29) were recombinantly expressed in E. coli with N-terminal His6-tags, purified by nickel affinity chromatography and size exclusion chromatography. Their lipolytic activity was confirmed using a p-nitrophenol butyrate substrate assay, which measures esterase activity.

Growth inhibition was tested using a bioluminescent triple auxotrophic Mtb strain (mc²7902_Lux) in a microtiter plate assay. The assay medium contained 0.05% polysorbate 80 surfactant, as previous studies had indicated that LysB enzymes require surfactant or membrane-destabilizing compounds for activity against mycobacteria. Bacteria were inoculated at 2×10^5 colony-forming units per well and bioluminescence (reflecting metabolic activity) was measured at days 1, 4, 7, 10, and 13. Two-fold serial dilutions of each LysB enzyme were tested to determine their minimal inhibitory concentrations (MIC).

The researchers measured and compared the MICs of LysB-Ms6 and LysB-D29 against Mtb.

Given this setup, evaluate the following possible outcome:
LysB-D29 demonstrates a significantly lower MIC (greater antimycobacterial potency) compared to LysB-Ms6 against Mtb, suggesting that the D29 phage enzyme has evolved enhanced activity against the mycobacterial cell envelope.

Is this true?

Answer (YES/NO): NO